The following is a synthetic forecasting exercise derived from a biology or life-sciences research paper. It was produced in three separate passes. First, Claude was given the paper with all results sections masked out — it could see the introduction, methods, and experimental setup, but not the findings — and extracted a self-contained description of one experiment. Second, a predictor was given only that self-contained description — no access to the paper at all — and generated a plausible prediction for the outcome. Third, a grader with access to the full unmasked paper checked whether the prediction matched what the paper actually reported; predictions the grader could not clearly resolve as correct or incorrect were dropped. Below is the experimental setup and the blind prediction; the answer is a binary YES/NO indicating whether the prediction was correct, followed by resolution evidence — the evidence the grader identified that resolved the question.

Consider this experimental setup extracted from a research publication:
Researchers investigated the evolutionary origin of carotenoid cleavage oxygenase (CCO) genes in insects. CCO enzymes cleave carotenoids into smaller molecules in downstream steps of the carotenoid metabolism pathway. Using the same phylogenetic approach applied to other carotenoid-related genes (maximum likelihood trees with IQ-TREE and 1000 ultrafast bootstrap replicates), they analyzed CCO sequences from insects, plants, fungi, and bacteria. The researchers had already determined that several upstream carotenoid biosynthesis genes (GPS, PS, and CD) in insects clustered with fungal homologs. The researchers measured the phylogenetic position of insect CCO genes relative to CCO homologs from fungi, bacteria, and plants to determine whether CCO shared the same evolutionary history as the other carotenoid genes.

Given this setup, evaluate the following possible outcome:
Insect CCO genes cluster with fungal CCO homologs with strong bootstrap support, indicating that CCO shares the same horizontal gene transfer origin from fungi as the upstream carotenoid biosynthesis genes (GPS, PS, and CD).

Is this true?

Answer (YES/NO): NO